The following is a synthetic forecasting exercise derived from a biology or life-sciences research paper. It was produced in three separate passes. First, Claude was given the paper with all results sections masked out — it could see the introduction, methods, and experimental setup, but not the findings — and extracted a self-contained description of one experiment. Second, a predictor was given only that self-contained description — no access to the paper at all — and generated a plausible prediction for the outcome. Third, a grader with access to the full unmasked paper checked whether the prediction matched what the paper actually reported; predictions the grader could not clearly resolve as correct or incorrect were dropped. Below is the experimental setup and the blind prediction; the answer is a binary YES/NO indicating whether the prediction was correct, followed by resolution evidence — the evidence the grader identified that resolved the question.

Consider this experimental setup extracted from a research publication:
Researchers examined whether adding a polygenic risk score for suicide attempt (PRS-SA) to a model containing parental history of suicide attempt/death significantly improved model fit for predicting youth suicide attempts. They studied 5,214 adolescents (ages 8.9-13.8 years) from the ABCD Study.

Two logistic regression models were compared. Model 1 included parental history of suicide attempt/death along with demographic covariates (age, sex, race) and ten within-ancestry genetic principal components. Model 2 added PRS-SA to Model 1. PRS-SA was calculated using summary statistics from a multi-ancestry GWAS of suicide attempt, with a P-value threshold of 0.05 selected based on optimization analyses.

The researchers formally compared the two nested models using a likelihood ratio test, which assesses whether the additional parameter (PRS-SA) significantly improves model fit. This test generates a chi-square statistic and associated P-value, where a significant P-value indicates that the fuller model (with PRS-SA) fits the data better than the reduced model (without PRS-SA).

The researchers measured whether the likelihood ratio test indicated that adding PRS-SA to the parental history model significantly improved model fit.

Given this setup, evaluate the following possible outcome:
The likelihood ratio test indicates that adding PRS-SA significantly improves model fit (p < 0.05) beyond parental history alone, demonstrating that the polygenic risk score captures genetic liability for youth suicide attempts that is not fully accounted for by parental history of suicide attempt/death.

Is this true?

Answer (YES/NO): YES